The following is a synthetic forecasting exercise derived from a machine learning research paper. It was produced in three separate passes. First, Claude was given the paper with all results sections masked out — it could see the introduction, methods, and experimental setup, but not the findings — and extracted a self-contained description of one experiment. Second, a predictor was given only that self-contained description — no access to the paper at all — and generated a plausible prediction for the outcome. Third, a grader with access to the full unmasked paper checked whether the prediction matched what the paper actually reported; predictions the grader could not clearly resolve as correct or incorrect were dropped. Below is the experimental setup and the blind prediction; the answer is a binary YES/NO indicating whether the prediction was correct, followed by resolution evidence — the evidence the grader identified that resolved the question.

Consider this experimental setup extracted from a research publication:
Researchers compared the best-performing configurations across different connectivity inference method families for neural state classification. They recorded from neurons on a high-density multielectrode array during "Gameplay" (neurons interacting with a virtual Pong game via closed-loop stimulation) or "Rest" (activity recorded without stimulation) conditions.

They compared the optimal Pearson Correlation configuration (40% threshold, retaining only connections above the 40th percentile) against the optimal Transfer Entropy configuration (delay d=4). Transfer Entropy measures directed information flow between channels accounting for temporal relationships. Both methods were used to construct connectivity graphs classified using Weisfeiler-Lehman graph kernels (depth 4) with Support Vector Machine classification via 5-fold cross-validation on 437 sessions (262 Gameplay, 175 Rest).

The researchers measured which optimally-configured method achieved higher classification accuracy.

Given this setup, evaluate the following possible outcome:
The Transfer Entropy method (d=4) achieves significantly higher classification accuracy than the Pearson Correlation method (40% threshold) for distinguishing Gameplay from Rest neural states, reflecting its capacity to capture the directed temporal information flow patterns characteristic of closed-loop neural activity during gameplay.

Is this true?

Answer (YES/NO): NO